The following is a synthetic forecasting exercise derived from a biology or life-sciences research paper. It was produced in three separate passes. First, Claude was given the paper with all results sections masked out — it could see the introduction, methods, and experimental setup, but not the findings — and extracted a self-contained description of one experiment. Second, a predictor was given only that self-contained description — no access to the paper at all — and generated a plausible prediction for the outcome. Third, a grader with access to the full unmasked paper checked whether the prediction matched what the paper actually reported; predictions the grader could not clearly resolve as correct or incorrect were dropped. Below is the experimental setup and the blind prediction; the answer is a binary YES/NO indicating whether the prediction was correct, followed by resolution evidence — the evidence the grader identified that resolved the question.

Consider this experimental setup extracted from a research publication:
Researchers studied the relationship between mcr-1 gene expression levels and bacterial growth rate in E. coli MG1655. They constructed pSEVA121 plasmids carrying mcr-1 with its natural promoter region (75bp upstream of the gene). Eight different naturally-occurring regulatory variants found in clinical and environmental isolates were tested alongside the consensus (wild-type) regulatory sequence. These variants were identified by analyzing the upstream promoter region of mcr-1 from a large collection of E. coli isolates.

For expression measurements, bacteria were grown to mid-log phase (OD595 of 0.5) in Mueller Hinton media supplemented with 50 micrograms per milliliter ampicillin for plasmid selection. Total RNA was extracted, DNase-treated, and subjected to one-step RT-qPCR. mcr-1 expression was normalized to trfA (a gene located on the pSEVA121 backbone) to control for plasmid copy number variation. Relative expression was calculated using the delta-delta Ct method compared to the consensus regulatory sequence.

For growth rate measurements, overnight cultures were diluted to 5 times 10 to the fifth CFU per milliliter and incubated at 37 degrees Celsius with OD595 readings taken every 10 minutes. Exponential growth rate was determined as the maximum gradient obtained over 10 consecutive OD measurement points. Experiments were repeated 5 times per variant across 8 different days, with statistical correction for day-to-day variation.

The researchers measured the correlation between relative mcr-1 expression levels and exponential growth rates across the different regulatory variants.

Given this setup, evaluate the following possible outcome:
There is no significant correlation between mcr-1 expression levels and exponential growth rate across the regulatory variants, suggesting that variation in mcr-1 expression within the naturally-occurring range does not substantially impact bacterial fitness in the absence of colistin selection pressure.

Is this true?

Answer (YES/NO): NO